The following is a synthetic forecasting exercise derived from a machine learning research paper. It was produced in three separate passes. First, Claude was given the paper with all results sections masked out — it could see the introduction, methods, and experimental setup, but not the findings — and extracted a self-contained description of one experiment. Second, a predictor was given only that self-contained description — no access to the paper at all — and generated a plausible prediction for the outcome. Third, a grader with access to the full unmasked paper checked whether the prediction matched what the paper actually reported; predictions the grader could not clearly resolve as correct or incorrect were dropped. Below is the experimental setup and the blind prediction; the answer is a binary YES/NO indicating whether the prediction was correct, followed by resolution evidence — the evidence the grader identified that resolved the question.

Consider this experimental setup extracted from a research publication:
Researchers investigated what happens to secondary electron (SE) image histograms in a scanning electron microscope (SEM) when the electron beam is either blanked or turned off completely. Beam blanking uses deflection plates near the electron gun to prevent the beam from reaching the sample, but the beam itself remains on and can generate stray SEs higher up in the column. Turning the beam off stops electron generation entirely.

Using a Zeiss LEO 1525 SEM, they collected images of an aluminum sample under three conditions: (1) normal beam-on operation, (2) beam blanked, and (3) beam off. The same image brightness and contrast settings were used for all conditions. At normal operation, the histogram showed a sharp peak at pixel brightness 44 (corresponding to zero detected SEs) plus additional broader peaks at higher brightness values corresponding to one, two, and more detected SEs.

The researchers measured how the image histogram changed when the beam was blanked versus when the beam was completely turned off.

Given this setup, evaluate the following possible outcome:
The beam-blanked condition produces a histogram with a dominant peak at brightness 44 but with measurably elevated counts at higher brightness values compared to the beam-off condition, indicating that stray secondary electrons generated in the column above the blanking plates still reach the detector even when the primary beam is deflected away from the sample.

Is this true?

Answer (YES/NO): YES